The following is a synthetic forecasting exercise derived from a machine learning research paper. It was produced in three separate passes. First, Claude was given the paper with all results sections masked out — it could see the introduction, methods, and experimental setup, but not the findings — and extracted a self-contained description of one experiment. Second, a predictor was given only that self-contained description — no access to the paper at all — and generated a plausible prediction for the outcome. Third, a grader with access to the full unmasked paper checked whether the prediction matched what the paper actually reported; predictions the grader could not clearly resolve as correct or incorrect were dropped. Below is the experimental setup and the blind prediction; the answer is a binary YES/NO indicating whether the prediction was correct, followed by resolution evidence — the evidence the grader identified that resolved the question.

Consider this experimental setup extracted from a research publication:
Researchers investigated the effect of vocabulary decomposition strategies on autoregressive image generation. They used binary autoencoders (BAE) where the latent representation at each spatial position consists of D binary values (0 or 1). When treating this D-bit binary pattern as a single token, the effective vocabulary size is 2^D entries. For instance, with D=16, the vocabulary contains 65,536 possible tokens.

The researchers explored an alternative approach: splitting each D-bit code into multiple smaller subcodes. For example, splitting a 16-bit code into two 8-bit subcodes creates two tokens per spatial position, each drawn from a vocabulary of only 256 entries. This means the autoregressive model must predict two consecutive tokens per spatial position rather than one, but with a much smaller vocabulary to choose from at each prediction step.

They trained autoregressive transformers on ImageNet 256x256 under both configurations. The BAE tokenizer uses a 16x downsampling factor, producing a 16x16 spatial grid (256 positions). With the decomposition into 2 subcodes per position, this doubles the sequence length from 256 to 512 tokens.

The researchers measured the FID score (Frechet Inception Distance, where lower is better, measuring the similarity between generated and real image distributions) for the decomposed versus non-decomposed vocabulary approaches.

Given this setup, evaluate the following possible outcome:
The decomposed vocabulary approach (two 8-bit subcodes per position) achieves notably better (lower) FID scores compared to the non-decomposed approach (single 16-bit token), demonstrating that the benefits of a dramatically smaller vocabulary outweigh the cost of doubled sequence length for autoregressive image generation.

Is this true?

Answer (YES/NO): YES